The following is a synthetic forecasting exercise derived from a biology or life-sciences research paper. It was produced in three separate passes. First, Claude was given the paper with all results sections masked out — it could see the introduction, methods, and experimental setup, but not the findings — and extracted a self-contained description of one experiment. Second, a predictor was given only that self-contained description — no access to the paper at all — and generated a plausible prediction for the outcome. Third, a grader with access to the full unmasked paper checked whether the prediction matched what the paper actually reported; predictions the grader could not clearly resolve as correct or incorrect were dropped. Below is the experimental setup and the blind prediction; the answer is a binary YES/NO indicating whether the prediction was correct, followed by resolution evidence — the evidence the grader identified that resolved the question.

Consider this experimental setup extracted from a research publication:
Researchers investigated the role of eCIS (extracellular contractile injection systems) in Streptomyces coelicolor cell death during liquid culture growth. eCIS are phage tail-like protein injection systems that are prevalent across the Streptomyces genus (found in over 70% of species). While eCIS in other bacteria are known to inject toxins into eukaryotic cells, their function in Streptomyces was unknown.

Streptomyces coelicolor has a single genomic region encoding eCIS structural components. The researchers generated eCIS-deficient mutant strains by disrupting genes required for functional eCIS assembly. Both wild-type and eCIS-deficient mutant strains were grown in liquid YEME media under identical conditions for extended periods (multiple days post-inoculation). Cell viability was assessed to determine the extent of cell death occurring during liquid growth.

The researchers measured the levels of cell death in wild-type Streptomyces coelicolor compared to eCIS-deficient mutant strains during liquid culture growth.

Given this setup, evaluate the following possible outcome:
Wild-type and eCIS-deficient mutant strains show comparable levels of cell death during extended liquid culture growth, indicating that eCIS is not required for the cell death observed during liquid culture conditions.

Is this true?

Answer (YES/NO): NO